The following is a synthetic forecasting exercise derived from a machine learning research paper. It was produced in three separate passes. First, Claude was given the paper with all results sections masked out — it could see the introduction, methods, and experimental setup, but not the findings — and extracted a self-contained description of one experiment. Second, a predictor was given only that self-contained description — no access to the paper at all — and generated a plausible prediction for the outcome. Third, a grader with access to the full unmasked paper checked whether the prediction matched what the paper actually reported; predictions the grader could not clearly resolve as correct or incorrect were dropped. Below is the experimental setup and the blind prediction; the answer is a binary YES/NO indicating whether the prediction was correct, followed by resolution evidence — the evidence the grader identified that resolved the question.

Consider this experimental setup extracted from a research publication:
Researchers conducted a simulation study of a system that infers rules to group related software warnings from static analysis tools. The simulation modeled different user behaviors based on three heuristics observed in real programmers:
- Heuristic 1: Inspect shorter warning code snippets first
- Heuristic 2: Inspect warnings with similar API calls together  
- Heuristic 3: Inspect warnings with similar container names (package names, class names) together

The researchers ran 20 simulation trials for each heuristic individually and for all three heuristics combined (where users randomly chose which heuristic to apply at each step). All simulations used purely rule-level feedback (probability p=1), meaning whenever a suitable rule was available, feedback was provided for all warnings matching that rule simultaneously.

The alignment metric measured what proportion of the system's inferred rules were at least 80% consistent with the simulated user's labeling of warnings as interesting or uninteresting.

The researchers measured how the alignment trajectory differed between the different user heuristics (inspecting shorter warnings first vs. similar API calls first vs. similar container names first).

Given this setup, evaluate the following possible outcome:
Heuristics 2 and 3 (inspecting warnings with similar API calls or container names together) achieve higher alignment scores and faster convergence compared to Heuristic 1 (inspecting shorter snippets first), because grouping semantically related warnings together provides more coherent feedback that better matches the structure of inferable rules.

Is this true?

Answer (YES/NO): NO